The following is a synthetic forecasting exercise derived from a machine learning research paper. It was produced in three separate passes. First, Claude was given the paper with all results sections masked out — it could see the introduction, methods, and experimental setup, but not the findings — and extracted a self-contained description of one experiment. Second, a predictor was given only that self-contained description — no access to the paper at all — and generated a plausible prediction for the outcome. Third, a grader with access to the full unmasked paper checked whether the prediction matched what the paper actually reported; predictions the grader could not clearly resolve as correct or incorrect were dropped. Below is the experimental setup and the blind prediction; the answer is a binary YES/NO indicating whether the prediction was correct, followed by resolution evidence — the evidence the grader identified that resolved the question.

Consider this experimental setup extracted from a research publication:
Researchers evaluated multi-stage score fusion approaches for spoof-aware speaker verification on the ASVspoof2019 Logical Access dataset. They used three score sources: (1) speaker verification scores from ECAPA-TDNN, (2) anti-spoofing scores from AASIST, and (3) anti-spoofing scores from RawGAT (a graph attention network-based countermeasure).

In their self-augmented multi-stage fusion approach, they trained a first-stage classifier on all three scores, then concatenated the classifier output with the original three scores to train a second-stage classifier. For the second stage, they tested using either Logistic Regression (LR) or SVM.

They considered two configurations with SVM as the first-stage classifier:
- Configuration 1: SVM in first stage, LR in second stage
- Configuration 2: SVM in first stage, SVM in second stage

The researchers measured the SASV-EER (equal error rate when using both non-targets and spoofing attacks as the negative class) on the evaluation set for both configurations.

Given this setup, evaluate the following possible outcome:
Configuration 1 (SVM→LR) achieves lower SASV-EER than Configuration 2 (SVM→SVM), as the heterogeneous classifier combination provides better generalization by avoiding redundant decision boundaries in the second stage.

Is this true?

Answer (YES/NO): YES